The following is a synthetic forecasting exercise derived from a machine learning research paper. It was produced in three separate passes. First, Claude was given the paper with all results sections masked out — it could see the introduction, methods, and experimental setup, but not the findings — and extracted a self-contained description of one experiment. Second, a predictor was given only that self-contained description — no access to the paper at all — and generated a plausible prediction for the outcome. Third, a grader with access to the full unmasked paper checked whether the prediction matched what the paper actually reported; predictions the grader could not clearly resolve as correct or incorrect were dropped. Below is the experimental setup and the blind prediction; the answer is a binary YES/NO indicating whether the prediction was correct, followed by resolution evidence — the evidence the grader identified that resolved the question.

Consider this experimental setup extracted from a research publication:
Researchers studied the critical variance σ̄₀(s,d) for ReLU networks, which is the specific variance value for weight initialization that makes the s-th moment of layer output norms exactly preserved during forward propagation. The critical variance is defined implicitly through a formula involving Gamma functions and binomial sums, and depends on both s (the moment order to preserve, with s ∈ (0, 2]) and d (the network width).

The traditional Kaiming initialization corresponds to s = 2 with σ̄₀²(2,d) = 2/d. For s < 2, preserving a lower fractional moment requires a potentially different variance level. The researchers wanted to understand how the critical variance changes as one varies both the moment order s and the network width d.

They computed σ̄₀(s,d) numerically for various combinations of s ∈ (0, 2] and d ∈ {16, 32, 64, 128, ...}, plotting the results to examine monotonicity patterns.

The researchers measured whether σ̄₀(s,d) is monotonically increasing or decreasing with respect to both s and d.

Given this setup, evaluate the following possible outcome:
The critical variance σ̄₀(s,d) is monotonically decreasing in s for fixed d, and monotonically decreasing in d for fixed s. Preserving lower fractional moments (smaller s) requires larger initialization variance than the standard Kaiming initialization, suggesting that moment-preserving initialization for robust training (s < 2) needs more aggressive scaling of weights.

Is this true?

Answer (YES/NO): YES